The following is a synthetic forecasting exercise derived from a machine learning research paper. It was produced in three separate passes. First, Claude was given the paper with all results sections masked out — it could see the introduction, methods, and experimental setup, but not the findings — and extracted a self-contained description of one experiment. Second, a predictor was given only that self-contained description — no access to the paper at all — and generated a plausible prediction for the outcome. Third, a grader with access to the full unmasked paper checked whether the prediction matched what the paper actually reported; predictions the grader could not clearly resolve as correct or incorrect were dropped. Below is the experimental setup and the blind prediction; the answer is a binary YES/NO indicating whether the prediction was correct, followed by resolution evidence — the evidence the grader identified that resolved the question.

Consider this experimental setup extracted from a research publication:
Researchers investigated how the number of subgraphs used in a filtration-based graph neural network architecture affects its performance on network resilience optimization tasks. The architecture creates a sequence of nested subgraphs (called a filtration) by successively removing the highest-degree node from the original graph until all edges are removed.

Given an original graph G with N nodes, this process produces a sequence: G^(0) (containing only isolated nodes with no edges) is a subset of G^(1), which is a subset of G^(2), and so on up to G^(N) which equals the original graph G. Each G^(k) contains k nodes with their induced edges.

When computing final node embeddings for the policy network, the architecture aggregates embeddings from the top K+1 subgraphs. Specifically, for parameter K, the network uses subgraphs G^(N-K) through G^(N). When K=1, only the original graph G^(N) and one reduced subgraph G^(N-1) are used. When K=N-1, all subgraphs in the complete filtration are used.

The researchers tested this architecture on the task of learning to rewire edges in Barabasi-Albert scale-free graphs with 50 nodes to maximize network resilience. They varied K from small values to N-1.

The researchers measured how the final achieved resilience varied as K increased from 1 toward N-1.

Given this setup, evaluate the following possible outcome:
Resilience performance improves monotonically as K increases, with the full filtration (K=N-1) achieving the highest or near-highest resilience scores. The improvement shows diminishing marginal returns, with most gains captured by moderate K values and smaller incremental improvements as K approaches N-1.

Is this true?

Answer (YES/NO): NO